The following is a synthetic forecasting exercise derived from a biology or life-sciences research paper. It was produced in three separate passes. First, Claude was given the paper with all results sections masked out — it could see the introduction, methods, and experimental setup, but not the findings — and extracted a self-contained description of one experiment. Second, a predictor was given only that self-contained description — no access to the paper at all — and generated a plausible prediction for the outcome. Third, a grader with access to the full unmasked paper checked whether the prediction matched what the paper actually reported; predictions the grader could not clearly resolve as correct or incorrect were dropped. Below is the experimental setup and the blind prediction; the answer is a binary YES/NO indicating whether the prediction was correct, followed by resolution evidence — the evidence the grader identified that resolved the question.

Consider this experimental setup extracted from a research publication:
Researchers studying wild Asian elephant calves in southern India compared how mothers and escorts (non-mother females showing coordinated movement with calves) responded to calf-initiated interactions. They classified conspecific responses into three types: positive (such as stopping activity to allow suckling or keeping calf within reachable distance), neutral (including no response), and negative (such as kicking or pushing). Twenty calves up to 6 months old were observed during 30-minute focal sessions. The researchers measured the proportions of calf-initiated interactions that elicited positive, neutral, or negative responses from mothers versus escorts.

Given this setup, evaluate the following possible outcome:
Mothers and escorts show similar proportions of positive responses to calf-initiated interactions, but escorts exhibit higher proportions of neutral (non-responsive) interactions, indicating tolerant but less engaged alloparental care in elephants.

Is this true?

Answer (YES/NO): NO